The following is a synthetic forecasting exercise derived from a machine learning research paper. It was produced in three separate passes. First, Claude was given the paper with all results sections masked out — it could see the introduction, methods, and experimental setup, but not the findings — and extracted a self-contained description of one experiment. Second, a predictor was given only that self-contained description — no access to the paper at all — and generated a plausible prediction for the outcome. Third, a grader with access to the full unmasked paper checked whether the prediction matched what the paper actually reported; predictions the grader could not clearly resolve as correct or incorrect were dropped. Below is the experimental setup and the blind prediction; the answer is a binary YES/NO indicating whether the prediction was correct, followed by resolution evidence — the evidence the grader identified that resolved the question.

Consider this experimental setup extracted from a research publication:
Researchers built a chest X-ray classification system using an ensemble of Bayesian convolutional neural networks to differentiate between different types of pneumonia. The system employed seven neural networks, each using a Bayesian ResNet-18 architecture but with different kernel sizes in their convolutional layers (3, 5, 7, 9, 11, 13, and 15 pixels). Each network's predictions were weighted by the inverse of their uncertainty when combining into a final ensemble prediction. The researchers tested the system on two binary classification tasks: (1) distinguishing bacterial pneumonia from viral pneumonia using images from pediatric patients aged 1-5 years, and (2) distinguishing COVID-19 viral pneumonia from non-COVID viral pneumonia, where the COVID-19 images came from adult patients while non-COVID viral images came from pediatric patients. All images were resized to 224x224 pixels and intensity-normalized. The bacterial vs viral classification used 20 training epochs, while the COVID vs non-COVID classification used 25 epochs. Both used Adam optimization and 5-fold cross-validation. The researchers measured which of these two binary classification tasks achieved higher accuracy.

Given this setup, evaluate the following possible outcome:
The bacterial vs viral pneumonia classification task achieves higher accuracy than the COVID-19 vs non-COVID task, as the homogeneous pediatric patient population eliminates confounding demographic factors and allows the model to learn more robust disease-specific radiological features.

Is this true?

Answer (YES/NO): NO